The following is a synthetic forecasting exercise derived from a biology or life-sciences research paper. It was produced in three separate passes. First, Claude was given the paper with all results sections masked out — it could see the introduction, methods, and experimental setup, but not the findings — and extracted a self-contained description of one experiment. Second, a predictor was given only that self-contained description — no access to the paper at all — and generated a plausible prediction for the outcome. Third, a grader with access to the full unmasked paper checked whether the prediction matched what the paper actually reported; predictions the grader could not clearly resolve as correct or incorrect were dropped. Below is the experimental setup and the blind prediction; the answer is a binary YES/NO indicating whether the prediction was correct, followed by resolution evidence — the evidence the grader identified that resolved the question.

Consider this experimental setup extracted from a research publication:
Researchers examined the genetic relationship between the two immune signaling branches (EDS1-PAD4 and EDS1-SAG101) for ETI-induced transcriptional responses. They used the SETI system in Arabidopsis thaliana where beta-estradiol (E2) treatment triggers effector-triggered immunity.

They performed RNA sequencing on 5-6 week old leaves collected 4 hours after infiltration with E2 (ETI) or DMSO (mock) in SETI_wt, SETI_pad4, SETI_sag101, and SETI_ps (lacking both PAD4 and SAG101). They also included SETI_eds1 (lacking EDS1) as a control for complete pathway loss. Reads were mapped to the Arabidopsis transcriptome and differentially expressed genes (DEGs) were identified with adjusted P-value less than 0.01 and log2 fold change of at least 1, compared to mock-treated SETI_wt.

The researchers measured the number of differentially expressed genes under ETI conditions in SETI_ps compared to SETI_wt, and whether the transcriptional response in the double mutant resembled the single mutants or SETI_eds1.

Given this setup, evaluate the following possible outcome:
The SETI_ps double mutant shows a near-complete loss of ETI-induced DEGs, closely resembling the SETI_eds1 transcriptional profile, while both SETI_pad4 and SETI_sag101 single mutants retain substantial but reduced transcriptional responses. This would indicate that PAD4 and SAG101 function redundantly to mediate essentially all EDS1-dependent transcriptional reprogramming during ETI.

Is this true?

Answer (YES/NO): NO